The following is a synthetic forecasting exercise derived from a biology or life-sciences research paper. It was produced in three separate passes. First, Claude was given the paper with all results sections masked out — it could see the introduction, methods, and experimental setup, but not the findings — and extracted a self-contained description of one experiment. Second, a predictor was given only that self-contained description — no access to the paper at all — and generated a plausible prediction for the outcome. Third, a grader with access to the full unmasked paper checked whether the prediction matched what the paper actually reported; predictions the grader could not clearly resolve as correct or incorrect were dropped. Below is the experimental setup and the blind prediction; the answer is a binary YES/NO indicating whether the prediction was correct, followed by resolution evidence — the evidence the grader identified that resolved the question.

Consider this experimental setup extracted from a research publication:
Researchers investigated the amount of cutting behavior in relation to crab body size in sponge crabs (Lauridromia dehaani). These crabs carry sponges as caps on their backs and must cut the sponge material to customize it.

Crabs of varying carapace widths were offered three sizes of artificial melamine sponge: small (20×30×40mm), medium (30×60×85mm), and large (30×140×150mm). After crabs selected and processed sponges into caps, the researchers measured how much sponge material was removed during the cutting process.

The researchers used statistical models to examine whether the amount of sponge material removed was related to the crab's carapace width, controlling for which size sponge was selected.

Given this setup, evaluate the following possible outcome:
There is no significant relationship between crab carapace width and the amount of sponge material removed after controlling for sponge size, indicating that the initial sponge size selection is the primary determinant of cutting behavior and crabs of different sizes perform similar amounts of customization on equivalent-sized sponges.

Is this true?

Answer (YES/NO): NO